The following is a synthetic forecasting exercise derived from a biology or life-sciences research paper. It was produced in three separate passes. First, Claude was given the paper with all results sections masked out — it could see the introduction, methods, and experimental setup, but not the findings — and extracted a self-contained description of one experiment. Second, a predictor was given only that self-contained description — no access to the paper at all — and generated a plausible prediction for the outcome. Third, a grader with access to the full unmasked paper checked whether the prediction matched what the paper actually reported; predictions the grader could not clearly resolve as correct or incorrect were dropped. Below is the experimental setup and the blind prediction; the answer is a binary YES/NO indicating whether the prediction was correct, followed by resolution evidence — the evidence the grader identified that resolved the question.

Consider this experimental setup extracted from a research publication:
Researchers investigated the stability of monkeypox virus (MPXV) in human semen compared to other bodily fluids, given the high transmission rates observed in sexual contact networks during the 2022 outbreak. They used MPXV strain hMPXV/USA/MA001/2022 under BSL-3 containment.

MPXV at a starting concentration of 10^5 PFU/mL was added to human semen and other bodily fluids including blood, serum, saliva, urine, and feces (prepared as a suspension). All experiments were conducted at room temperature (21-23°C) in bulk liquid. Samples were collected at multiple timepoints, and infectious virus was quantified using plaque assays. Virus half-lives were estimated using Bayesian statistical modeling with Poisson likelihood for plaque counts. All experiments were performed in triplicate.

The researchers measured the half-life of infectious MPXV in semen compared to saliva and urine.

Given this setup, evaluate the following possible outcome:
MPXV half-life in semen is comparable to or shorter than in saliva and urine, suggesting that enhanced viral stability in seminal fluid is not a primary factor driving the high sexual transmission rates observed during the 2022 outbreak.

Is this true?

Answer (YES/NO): NO